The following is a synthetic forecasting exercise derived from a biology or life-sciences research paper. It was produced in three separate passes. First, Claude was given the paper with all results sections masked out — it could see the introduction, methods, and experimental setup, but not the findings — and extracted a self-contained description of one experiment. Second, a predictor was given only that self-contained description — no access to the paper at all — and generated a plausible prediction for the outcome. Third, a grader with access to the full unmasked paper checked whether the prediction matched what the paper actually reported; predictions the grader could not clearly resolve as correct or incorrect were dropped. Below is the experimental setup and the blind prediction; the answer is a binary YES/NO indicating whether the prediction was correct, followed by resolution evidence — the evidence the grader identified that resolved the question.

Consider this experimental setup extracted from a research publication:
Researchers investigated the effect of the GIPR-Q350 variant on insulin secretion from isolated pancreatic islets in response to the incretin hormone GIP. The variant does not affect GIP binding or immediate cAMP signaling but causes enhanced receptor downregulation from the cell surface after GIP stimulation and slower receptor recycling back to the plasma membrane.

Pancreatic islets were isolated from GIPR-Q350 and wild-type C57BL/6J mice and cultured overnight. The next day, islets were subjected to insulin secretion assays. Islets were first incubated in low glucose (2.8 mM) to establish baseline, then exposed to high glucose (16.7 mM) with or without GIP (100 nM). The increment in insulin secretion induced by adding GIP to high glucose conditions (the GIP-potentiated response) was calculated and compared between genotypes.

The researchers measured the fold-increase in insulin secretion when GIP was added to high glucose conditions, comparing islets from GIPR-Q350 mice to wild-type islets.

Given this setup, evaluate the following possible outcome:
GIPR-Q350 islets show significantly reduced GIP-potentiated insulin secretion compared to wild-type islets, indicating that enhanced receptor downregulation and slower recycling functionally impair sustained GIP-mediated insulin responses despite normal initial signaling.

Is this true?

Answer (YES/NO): NO